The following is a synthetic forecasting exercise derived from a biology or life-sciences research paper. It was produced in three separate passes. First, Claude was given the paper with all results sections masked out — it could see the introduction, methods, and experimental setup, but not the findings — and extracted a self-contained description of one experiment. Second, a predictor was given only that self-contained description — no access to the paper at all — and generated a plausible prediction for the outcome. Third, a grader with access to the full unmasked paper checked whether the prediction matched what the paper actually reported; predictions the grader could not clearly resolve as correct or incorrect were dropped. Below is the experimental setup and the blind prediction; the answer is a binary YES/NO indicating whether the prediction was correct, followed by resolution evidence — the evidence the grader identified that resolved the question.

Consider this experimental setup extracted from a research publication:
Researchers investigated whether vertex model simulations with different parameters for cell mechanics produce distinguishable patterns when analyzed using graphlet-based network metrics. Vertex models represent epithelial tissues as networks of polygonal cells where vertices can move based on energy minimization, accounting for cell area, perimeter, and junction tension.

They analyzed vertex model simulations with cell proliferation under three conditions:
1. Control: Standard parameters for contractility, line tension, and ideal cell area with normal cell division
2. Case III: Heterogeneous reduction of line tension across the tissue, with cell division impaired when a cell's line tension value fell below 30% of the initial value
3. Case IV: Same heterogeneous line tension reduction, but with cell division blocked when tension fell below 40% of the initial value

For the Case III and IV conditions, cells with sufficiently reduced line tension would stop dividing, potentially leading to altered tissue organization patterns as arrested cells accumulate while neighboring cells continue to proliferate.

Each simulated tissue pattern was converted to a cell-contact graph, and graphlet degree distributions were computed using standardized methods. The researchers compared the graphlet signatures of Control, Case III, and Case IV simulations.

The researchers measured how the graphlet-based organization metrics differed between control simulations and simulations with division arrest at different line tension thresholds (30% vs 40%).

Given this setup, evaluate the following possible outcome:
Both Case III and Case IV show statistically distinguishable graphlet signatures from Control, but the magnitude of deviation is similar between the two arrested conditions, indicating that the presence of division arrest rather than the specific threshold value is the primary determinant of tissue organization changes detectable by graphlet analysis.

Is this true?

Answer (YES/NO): YES